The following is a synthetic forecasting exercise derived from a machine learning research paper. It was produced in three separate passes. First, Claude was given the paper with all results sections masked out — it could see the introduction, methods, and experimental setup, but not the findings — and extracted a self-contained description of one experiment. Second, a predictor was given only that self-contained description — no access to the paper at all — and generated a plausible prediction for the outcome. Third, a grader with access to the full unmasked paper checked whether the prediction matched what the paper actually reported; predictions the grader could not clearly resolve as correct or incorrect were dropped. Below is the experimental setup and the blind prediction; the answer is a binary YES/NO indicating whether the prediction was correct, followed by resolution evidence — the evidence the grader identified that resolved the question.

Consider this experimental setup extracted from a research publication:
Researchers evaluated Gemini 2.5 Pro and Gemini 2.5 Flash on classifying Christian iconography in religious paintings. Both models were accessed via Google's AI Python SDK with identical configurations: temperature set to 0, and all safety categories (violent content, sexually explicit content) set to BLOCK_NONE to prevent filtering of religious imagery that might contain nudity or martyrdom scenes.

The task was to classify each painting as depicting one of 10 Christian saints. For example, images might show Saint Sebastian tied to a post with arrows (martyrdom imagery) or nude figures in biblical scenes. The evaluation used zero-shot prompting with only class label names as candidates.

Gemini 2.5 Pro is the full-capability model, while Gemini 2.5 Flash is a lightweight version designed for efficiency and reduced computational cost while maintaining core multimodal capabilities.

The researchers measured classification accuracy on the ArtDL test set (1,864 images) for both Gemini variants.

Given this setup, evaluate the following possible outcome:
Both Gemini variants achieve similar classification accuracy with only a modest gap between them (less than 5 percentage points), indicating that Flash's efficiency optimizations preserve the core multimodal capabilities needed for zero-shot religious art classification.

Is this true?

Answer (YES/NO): YES